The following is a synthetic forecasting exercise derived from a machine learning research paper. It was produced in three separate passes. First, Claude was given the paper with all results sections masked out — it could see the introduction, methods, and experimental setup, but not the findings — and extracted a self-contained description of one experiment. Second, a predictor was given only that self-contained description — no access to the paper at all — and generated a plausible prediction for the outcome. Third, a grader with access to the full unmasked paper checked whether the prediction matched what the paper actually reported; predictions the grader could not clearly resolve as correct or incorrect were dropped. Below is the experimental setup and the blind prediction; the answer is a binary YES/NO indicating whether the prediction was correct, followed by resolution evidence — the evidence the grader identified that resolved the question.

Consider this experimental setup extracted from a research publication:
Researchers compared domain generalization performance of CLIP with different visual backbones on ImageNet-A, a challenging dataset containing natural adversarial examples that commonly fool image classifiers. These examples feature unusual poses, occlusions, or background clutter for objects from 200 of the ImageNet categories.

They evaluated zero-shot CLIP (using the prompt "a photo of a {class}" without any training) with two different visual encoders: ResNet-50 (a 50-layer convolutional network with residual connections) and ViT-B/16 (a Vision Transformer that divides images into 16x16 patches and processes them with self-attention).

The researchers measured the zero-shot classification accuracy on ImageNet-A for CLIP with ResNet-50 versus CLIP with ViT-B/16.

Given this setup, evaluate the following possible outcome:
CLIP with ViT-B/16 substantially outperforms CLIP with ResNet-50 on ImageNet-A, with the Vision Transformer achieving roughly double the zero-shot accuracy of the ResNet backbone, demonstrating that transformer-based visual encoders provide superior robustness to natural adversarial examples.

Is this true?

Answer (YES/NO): YES